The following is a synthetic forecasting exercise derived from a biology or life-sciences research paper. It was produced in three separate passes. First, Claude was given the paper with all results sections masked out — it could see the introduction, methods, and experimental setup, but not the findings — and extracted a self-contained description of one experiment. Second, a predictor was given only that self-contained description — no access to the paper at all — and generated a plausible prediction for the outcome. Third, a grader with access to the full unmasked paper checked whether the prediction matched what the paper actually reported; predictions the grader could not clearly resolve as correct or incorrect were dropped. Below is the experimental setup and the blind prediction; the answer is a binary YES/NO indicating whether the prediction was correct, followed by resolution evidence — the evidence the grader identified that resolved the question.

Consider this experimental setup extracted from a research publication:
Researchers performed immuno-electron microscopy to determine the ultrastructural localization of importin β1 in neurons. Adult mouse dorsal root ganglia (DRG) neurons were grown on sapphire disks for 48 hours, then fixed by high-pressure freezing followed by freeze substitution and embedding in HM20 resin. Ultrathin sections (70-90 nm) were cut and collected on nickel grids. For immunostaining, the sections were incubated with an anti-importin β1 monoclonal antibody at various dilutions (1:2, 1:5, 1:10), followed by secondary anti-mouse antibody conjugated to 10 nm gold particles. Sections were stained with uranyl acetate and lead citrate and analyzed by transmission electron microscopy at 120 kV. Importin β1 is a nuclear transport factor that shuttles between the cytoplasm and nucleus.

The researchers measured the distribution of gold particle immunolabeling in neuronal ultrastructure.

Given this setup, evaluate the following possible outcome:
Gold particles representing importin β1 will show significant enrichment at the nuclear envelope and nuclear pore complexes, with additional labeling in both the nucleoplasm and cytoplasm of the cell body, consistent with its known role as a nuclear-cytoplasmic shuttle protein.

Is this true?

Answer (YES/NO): NO